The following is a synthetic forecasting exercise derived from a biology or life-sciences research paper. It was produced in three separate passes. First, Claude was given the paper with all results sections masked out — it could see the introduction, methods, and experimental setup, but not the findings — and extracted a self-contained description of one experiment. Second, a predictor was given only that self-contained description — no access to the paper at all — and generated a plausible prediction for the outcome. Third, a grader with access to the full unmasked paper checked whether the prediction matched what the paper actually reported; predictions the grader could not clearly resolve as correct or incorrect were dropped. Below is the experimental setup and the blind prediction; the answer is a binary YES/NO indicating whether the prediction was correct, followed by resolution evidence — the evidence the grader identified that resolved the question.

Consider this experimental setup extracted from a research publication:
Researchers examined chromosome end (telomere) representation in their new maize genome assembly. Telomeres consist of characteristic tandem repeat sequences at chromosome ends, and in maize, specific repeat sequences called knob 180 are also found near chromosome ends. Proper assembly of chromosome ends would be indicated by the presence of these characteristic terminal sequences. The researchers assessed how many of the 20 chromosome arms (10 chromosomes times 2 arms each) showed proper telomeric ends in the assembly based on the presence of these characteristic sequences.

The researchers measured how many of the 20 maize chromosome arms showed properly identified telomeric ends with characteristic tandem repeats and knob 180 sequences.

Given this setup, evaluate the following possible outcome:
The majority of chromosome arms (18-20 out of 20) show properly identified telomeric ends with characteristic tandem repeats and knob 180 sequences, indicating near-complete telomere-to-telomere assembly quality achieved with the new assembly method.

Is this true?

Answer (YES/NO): NO